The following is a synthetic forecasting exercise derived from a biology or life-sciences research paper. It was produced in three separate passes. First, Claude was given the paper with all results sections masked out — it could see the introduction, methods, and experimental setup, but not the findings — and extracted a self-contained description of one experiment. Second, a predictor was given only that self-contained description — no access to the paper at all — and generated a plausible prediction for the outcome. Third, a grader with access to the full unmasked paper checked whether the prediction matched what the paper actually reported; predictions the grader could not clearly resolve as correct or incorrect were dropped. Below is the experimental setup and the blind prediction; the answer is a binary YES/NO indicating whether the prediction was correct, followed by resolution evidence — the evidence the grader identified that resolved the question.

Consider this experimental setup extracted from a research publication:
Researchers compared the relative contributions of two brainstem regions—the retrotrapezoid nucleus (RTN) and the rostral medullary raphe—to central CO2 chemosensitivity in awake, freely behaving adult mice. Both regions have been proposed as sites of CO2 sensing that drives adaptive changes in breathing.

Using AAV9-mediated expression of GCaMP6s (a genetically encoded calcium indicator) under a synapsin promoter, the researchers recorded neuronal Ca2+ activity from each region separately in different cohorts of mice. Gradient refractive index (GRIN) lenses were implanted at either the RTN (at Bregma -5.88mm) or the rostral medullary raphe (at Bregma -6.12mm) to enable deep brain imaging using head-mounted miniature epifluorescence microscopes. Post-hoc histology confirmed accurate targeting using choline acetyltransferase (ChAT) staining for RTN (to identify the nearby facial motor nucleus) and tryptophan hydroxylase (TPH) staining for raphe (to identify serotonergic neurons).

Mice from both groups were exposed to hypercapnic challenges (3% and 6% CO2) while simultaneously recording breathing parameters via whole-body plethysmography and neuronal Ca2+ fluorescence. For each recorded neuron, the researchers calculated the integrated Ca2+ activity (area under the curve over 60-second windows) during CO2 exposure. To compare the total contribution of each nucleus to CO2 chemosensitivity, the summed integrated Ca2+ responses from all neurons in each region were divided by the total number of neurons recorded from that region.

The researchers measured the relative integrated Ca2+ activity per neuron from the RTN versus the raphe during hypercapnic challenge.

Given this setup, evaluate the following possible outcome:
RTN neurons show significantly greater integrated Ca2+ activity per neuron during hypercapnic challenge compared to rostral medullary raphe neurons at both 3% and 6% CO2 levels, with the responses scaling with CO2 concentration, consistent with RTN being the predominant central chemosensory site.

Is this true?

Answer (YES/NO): NO